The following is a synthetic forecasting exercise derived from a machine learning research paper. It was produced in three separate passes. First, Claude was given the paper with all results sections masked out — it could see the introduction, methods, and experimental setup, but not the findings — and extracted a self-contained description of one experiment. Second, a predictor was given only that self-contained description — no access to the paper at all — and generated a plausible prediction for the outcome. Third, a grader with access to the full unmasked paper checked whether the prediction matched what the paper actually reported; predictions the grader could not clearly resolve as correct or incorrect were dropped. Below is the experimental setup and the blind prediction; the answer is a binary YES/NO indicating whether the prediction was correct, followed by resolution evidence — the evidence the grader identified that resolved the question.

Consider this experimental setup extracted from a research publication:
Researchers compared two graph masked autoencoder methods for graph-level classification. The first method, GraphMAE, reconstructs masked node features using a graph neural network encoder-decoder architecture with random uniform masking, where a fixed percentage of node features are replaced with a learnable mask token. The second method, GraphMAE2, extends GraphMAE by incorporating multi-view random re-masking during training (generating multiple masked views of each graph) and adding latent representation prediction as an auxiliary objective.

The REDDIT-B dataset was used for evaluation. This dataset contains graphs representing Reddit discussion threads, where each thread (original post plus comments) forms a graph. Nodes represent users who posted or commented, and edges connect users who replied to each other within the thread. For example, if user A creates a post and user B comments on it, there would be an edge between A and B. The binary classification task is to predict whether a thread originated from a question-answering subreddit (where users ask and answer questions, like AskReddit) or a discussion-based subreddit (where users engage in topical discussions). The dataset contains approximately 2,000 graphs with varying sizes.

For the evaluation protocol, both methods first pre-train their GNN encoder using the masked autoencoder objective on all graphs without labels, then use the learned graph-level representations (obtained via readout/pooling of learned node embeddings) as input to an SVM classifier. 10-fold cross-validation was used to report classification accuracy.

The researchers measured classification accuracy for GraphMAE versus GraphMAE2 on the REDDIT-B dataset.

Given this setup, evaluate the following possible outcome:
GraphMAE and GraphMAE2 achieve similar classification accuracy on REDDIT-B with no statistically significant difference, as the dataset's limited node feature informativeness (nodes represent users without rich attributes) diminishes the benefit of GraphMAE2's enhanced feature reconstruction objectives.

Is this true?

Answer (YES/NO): NO